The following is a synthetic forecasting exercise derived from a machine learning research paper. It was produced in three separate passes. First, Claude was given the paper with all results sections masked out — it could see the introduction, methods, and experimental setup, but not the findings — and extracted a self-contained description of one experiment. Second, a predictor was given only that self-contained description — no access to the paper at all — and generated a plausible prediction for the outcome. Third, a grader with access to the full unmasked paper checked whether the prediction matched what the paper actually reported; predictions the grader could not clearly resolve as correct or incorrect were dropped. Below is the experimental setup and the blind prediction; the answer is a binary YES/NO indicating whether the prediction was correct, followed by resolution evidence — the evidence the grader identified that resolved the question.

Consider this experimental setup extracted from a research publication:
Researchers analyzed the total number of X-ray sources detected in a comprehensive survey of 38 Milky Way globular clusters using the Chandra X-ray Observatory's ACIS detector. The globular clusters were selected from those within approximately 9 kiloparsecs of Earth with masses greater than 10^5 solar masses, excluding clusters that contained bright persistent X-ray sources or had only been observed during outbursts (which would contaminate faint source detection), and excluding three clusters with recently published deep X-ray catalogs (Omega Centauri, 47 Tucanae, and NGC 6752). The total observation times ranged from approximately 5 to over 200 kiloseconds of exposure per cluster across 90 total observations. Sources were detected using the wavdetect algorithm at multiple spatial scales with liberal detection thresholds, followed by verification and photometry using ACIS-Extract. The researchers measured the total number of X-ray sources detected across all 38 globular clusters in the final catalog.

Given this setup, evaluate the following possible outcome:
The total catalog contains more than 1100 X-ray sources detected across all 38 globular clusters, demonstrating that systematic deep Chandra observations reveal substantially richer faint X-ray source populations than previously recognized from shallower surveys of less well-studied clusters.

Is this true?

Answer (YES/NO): YES